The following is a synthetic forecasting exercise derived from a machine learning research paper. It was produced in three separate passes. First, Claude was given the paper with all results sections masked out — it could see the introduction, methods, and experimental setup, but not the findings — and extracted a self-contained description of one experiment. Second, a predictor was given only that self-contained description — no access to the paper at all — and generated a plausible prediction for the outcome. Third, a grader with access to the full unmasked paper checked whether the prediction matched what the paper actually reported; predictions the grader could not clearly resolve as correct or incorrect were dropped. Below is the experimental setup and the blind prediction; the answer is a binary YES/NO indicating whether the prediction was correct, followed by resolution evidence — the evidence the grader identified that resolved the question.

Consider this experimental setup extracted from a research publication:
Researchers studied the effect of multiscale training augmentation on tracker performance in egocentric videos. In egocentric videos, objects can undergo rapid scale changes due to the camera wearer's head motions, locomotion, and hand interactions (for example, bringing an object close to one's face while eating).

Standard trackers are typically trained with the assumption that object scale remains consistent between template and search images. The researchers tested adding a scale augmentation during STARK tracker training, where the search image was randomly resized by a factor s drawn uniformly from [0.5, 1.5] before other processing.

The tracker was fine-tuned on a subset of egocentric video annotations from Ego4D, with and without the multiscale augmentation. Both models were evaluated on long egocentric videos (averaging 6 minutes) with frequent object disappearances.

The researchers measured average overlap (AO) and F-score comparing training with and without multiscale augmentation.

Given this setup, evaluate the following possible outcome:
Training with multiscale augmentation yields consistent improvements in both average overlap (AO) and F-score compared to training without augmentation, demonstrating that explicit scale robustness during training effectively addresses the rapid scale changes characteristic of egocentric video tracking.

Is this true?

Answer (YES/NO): YES